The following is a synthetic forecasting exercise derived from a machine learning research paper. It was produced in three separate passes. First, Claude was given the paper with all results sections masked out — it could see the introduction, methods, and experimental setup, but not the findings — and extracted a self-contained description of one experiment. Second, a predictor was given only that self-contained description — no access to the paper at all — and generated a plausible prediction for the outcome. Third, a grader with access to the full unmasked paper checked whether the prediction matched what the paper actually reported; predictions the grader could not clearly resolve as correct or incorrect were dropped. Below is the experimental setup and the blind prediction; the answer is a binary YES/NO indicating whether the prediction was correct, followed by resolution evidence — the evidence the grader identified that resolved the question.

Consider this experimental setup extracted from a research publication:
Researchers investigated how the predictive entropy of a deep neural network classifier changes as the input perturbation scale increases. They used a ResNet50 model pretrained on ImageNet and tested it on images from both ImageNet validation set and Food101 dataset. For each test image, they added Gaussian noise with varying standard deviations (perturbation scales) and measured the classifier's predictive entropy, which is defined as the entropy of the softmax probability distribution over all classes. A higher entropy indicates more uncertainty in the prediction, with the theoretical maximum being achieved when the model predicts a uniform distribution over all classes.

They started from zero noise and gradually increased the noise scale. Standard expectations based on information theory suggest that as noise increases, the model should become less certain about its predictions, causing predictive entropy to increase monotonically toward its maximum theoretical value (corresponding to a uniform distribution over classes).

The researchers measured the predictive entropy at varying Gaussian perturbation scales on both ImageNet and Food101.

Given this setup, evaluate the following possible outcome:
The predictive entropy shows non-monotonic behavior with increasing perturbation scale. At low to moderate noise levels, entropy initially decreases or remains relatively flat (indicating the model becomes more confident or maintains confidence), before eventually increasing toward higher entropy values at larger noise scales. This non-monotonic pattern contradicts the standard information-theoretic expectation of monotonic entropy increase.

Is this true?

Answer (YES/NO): NO